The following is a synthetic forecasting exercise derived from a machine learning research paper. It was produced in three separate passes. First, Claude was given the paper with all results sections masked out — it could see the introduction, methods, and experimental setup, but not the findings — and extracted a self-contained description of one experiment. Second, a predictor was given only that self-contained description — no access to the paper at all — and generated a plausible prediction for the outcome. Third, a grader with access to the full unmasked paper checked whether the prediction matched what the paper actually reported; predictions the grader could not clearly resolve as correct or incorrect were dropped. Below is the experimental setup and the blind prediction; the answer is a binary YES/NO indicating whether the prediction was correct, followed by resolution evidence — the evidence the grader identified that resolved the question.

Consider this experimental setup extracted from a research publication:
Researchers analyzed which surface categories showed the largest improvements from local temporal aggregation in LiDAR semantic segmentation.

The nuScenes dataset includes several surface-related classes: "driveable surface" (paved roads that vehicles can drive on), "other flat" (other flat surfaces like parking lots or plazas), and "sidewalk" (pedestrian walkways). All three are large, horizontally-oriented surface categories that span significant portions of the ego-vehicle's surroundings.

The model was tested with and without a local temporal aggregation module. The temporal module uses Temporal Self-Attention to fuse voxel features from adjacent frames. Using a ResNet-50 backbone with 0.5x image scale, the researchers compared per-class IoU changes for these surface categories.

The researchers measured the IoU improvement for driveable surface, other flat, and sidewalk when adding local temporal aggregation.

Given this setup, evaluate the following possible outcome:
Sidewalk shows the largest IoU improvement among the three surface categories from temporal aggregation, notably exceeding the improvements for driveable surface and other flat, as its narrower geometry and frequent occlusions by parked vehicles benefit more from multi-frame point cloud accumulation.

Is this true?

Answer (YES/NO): NO